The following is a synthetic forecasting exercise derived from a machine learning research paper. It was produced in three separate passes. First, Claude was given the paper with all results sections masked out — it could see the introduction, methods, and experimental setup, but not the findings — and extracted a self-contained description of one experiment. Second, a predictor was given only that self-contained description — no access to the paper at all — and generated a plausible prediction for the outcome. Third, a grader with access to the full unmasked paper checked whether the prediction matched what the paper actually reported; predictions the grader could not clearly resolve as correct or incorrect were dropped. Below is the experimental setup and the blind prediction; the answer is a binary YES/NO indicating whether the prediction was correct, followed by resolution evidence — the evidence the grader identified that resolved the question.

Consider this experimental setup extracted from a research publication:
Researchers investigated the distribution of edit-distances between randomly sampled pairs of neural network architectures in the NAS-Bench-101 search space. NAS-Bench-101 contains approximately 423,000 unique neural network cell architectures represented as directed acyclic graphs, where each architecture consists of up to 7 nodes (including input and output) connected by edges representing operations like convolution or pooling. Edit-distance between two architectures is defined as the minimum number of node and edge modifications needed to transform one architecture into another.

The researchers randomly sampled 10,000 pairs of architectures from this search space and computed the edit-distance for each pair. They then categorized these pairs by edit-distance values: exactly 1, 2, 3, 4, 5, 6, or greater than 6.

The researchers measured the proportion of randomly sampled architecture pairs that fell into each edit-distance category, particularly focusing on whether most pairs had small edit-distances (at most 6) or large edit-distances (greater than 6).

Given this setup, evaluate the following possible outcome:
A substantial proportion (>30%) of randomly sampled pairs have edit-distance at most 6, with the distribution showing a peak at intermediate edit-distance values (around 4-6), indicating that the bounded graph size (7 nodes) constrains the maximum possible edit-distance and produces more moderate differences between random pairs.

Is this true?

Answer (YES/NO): NO